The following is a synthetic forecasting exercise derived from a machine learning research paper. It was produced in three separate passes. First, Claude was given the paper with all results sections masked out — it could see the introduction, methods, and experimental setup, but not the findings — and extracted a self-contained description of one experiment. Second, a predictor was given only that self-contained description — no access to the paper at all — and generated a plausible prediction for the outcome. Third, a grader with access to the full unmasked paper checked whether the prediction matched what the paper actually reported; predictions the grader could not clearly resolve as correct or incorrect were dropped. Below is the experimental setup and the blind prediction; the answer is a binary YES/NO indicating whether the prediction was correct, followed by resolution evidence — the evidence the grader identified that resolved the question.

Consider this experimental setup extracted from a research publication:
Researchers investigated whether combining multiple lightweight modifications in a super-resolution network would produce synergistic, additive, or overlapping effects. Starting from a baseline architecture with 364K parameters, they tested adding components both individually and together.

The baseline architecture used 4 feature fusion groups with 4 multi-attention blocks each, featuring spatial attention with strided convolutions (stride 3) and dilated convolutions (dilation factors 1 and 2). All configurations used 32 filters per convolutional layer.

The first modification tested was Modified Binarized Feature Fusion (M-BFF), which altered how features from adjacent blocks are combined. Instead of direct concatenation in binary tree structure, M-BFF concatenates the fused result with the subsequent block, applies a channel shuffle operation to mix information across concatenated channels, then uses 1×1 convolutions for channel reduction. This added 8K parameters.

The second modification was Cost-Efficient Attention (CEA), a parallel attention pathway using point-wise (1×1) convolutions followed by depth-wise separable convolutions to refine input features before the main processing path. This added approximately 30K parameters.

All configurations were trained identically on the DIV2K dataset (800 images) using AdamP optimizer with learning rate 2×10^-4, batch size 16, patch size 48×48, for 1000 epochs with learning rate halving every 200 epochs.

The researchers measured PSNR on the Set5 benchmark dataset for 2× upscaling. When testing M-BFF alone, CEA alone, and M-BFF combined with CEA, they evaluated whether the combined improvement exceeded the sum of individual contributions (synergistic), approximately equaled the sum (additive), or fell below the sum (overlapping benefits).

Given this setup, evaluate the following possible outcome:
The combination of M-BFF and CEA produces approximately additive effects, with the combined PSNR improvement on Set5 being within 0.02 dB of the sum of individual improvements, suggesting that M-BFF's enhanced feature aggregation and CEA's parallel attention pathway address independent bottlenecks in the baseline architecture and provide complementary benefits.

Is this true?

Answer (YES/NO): NO